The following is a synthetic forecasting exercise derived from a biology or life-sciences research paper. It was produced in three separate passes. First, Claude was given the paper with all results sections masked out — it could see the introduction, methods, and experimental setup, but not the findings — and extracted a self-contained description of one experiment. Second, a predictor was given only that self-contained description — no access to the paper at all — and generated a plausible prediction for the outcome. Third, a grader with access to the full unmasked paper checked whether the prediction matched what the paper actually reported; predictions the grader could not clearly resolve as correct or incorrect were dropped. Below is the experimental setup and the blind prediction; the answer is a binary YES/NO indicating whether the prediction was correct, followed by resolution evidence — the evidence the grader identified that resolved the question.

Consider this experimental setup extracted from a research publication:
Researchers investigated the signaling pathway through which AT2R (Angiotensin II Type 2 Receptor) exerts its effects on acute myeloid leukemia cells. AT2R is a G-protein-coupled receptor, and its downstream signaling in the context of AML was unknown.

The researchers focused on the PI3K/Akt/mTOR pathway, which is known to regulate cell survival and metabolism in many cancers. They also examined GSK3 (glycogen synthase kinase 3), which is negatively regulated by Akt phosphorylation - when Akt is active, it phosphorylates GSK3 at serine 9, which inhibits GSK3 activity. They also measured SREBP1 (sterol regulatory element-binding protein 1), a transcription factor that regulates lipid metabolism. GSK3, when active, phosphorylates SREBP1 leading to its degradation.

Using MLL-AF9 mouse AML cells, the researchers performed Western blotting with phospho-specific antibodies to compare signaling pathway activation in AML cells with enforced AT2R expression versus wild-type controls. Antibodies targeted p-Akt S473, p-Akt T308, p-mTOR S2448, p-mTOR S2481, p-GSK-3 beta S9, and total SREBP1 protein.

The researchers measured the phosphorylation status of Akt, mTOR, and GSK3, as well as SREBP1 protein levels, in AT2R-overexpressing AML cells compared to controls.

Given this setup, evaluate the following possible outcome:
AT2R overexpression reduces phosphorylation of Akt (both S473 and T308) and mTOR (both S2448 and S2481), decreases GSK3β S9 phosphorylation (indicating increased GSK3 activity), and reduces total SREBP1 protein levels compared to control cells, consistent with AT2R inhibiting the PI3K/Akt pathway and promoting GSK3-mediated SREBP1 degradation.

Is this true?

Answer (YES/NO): YES